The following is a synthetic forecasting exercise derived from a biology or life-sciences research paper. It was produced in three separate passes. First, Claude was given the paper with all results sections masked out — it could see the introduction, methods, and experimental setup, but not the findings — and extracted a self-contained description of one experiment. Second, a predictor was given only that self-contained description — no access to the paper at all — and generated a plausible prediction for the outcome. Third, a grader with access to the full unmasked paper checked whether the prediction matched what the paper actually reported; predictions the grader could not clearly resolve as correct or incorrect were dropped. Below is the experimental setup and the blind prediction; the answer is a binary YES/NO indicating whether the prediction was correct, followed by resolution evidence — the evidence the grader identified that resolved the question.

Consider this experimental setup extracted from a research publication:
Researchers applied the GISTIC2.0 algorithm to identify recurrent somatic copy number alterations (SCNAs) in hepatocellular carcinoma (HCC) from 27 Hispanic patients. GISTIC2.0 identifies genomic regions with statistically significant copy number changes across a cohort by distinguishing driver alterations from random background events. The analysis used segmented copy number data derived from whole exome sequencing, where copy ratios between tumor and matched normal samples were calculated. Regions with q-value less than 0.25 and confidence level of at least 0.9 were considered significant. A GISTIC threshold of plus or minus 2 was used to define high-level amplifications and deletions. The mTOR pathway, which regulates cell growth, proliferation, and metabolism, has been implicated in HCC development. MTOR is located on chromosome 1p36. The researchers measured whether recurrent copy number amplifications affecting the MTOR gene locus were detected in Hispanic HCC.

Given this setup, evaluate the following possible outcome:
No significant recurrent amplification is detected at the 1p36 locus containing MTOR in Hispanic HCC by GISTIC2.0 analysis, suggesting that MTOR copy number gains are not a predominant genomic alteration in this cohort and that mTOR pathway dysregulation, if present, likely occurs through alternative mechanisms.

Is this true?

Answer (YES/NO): YES